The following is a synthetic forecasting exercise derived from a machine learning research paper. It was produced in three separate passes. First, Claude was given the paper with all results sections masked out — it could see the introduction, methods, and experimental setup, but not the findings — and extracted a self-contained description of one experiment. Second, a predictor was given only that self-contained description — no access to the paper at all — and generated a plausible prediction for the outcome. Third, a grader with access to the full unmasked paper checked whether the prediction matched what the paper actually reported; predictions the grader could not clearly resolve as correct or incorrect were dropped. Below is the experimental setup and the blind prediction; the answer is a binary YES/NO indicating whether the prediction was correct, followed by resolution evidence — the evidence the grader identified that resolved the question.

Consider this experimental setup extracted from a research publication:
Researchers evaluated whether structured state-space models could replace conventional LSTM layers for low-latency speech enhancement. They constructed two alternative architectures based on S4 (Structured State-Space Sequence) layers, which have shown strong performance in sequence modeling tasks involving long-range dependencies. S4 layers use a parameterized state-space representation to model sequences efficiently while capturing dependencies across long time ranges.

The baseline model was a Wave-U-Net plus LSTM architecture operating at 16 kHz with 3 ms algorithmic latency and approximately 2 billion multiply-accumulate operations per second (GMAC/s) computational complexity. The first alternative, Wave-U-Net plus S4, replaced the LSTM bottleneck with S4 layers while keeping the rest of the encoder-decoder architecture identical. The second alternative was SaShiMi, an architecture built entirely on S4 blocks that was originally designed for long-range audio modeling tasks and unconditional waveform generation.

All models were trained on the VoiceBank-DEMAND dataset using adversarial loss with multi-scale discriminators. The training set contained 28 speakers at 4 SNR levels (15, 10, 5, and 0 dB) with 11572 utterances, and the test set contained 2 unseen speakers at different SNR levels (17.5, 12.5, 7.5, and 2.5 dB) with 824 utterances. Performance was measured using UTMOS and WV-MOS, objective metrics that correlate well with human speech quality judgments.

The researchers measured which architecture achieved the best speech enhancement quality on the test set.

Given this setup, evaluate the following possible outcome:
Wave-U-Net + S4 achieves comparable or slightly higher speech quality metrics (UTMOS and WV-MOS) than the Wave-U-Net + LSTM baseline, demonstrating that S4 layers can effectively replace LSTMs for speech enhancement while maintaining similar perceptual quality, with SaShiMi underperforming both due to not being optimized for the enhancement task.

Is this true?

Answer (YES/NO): NO